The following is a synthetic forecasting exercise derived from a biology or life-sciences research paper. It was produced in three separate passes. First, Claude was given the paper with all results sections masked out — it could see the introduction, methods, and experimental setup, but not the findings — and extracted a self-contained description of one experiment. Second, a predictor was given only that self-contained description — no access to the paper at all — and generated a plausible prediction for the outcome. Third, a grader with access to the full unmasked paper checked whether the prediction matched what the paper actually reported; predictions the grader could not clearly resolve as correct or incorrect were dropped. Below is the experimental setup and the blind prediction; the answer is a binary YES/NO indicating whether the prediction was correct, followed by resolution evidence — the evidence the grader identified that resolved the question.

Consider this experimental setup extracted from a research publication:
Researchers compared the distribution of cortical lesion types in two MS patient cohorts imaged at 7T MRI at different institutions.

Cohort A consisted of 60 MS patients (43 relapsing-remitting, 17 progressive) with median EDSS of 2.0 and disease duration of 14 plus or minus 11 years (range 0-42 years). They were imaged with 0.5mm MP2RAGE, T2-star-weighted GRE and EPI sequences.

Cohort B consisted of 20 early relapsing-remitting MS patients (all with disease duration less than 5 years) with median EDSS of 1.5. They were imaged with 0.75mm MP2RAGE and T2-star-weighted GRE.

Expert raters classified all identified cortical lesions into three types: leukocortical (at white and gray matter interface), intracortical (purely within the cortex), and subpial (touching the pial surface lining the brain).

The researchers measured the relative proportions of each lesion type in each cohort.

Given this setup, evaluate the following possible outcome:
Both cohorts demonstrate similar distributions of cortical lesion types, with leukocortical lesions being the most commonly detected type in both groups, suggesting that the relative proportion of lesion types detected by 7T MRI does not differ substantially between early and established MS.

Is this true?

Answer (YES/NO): NO